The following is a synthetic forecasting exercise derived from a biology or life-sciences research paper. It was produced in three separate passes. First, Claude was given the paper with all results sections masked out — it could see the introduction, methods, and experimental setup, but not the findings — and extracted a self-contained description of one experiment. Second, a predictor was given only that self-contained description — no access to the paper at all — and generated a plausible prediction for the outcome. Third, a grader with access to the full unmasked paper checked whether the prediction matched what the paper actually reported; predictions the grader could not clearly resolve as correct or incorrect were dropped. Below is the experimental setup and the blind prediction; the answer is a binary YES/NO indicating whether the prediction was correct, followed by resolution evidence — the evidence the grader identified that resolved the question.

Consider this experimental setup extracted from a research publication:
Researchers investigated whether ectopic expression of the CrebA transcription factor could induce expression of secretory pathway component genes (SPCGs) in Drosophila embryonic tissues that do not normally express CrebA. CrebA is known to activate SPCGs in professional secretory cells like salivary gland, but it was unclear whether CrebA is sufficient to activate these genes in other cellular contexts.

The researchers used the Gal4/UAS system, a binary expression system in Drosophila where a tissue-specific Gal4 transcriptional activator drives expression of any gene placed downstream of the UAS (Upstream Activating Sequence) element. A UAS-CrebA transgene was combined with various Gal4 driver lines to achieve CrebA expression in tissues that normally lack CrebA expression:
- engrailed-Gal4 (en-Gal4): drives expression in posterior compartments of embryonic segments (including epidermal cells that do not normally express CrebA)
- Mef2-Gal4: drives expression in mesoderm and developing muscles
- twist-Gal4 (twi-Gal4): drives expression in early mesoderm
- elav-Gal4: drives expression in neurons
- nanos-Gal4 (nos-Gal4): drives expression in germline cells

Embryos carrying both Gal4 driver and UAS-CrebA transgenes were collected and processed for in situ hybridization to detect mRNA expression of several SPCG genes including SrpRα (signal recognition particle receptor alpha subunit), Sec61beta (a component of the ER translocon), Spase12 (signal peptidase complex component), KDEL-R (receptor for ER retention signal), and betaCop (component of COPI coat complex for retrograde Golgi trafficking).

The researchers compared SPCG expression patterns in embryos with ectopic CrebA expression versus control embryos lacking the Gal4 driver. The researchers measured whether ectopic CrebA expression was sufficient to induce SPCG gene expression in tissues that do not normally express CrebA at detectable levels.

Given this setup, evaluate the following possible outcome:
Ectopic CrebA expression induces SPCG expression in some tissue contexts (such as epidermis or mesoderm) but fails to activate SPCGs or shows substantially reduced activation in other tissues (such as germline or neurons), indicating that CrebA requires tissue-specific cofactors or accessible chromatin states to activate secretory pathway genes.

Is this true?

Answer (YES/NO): YES